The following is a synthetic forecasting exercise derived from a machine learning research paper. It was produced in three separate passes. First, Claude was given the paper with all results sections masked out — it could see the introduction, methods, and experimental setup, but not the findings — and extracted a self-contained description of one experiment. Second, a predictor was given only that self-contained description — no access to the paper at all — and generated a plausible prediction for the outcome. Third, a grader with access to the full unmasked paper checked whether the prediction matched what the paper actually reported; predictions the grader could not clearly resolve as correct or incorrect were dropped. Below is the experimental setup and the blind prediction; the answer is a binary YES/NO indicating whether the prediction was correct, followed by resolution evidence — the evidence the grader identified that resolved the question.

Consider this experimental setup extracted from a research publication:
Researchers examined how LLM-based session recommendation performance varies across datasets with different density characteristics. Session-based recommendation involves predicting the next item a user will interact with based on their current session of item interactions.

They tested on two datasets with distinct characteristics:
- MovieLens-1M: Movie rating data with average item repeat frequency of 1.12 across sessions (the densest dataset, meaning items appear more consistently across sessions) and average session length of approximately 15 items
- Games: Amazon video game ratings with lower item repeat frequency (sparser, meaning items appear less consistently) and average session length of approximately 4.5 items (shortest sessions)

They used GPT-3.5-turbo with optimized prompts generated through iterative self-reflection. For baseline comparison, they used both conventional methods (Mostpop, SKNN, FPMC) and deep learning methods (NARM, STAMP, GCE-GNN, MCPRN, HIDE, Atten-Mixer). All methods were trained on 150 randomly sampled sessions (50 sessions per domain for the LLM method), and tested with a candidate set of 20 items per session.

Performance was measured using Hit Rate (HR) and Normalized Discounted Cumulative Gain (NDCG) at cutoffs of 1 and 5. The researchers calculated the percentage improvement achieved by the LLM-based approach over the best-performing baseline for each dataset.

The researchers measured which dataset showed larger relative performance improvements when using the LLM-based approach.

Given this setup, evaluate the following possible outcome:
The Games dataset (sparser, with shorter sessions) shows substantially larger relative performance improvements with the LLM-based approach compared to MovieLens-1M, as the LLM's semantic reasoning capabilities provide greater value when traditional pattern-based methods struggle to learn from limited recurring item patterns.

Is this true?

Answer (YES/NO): YES